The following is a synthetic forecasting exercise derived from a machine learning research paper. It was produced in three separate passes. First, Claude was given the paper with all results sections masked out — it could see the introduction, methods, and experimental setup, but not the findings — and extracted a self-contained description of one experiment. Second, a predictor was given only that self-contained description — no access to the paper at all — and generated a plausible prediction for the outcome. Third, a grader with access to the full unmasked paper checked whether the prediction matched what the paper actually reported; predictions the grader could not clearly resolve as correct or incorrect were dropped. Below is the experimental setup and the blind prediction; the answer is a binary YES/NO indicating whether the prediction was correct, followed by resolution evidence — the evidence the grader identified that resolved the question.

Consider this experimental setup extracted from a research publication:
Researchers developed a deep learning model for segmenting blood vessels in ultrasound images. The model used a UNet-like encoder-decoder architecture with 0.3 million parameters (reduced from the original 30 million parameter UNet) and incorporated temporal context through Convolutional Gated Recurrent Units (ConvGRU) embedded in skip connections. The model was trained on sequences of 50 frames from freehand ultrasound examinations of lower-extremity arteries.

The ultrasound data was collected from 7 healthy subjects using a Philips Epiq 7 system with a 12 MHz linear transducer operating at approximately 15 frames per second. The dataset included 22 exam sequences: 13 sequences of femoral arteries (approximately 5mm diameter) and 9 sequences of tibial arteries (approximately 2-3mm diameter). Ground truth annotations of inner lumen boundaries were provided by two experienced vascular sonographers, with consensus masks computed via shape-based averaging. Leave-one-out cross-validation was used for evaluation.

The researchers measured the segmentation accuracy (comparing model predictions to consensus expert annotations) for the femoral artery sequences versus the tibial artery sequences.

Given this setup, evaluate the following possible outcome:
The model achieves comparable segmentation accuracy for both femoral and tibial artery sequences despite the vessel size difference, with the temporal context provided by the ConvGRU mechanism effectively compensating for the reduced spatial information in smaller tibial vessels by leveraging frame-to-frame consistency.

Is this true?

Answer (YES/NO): NO